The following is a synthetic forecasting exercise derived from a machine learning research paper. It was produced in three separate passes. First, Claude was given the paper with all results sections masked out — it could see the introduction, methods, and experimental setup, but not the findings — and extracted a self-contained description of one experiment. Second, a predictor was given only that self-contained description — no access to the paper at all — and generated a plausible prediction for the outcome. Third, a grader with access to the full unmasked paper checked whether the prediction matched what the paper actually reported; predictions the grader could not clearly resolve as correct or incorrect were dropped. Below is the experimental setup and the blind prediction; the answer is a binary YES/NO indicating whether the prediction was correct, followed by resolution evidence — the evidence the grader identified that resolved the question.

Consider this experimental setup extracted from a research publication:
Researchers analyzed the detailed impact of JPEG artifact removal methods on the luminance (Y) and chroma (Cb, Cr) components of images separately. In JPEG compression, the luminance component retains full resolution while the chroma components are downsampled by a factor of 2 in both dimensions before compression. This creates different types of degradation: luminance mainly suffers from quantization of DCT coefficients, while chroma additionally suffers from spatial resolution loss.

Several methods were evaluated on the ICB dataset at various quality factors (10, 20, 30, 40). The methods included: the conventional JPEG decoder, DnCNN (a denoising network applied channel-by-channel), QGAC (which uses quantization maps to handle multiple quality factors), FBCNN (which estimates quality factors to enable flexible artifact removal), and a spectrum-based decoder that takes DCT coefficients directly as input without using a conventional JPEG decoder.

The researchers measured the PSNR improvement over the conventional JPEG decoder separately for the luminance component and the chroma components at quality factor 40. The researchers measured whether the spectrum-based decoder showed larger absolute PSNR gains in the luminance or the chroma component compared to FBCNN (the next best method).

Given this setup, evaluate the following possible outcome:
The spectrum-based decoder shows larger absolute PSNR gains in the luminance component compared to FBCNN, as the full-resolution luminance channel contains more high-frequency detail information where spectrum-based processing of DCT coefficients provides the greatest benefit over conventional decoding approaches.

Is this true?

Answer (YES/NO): NO